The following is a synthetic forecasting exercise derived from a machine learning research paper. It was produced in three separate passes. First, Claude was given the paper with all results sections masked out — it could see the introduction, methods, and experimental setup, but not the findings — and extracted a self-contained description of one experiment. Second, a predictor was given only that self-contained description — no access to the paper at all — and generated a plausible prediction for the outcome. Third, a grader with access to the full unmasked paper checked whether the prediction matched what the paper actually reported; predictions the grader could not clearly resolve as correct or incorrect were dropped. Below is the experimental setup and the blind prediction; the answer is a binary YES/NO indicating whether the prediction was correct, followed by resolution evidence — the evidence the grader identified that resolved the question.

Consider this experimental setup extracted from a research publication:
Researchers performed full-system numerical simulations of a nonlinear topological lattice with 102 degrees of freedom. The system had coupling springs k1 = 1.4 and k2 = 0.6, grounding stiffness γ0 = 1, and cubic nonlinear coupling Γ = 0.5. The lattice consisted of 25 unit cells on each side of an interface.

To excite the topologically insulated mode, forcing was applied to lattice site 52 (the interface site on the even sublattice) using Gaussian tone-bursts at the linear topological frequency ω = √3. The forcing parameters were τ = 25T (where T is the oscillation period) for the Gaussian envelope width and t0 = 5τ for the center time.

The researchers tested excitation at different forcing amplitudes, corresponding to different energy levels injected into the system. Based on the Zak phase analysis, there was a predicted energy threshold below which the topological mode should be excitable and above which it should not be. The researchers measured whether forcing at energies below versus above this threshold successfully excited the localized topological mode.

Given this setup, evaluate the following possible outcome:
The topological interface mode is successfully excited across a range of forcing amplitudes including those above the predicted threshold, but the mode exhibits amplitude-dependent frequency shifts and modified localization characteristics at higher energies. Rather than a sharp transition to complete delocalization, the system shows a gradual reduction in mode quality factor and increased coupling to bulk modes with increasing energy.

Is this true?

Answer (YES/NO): NO